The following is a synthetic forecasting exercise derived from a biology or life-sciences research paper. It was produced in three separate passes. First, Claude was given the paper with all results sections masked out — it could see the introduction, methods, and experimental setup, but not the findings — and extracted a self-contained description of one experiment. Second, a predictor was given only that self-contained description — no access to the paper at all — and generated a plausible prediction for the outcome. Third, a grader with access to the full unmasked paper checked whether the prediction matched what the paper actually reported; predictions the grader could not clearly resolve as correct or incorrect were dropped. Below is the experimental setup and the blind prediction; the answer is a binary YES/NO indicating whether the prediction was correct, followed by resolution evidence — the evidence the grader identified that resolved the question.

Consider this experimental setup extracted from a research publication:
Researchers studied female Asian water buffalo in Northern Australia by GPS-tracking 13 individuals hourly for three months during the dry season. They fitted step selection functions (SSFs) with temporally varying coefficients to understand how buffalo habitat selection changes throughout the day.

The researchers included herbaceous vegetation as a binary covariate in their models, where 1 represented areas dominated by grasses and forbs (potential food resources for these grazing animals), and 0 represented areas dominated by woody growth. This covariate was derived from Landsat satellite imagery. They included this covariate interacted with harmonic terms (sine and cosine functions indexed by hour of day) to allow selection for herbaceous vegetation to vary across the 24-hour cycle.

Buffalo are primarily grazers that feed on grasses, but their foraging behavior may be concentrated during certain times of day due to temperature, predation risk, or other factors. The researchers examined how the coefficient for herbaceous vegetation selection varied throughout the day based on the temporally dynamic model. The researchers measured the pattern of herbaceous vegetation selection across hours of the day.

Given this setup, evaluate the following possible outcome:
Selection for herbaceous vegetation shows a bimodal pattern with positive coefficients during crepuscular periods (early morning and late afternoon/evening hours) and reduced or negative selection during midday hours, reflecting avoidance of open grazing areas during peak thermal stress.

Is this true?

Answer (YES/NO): NO